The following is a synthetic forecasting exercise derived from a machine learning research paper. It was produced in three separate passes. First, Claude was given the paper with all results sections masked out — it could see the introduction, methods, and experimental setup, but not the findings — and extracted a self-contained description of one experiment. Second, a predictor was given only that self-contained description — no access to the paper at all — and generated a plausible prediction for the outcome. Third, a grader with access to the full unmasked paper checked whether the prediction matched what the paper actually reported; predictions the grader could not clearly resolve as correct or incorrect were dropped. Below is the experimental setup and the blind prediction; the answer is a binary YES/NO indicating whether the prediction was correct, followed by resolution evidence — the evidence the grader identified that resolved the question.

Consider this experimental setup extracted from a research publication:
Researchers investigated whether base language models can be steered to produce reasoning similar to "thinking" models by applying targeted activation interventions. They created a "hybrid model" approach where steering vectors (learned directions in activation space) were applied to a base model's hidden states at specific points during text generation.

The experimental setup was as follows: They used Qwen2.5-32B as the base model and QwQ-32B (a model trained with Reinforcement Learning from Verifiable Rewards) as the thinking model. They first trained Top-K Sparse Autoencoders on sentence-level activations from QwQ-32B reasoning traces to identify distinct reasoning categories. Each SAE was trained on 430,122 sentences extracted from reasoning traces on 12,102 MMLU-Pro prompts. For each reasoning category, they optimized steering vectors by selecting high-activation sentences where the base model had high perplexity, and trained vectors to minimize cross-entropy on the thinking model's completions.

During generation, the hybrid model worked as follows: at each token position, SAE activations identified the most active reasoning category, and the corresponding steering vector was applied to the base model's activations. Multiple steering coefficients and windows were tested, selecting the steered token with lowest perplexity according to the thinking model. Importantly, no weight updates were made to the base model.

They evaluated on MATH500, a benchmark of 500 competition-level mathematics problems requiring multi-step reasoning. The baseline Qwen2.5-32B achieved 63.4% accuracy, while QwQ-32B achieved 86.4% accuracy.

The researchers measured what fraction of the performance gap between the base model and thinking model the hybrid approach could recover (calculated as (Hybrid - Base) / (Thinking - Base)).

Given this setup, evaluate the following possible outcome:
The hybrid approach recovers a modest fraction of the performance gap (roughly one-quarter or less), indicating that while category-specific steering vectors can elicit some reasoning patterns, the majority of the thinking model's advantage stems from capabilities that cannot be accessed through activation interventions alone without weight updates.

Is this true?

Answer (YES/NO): NO